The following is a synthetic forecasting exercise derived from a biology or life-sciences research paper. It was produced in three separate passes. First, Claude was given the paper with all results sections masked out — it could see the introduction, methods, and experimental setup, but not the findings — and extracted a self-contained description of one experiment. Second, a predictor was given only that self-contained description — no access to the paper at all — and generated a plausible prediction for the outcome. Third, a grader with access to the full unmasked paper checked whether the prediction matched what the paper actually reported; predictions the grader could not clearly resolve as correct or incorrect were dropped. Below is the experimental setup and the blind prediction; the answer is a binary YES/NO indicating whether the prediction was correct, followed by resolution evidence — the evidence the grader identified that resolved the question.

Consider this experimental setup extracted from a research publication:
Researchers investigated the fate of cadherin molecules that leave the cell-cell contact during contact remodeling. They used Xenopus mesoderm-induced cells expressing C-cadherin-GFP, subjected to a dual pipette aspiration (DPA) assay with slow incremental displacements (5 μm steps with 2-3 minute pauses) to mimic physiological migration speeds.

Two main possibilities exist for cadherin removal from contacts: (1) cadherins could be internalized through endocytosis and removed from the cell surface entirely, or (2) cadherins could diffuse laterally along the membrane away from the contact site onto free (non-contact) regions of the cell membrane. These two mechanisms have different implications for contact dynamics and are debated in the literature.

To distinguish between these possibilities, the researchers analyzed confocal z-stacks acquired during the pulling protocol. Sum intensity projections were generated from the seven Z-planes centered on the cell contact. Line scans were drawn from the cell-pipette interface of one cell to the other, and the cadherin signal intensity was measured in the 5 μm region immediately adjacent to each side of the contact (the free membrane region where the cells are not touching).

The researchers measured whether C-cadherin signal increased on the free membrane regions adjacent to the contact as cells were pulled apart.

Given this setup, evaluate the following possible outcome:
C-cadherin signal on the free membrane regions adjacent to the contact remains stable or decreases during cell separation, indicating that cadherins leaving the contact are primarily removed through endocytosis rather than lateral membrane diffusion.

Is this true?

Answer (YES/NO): NO